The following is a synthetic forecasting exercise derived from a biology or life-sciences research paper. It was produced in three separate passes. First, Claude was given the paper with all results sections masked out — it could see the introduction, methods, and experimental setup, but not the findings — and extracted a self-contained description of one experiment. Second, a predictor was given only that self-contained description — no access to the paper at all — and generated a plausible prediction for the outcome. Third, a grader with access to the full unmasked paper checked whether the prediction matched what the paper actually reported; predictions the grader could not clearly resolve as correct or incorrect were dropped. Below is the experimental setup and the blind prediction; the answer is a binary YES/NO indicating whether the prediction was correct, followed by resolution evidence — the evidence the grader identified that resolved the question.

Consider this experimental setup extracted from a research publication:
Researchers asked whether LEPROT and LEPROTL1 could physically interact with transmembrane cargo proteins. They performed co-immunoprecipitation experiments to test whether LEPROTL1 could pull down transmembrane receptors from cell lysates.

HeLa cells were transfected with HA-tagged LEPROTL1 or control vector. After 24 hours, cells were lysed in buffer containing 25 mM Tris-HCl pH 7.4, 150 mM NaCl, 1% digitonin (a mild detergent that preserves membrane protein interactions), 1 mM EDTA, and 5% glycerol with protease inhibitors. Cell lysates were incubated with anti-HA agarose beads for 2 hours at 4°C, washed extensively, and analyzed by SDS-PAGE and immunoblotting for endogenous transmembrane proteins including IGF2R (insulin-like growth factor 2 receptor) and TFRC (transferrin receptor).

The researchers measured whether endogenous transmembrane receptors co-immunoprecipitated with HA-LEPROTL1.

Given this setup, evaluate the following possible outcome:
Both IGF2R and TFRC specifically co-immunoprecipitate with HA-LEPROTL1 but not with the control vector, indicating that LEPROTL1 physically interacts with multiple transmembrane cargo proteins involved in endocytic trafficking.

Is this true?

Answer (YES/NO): YES